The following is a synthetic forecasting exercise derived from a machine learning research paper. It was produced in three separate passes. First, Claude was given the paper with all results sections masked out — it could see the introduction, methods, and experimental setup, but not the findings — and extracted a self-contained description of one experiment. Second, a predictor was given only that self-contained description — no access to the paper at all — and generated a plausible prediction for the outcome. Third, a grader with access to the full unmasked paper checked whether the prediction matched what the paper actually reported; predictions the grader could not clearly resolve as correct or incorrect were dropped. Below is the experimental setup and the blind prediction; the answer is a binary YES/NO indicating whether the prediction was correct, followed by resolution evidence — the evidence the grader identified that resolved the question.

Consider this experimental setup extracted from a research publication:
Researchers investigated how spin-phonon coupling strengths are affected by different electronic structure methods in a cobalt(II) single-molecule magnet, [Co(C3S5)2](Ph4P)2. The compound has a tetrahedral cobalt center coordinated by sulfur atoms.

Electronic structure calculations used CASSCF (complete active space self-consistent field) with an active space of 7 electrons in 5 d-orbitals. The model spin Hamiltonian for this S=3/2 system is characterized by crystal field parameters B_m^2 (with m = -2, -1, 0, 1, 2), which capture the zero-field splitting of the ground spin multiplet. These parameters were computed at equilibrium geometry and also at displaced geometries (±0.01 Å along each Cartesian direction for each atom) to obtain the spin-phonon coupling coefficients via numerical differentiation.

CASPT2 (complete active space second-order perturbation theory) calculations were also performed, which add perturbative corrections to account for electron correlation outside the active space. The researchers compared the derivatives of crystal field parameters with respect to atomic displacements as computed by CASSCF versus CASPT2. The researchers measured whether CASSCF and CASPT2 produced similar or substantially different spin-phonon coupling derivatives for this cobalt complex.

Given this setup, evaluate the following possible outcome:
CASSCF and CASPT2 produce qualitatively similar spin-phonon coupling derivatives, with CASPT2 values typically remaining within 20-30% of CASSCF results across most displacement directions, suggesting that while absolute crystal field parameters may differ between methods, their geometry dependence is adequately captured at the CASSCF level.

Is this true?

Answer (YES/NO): NO